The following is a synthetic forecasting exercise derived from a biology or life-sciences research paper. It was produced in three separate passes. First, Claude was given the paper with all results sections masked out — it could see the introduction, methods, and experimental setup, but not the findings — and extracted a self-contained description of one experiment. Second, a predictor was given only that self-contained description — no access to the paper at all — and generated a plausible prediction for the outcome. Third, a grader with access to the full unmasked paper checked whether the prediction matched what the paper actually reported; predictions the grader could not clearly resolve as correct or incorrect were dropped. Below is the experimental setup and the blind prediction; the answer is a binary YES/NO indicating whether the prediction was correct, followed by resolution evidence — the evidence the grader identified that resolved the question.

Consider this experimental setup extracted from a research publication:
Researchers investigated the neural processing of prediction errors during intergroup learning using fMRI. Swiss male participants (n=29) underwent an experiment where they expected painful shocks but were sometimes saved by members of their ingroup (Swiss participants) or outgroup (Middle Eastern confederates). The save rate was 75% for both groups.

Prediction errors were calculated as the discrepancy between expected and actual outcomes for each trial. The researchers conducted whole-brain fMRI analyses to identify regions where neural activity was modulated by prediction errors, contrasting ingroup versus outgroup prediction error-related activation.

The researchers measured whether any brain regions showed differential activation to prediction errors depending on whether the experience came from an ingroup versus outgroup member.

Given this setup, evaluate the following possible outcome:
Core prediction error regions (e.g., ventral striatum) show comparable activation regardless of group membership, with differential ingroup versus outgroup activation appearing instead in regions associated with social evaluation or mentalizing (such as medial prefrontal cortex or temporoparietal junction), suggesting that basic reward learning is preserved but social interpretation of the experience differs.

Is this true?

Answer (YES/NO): NO